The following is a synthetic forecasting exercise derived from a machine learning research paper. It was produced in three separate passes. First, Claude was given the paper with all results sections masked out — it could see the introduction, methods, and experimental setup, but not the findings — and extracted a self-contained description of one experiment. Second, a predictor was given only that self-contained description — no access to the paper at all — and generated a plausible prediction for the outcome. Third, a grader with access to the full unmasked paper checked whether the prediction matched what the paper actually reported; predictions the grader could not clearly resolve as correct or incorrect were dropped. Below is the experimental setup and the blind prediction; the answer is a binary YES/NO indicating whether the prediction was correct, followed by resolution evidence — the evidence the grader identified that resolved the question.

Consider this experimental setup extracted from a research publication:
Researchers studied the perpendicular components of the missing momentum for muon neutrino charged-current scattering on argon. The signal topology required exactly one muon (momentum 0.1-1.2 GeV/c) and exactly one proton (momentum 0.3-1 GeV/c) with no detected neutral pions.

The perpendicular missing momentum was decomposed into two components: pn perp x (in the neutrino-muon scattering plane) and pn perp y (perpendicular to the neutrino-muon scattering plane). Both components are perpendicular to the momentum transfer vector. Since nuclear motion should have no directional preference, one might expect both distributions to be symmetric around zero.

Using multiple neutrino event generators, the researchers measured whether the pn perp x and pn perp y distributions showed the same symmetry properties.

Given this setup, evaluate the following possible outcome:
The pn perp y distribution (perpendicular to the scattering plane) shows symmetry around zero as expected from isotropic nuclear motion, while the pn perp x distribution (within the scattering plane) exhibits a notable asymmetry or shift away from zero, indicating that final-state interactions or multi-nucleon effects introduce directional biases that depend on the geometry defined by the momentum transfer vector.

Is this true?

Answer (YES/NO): NO